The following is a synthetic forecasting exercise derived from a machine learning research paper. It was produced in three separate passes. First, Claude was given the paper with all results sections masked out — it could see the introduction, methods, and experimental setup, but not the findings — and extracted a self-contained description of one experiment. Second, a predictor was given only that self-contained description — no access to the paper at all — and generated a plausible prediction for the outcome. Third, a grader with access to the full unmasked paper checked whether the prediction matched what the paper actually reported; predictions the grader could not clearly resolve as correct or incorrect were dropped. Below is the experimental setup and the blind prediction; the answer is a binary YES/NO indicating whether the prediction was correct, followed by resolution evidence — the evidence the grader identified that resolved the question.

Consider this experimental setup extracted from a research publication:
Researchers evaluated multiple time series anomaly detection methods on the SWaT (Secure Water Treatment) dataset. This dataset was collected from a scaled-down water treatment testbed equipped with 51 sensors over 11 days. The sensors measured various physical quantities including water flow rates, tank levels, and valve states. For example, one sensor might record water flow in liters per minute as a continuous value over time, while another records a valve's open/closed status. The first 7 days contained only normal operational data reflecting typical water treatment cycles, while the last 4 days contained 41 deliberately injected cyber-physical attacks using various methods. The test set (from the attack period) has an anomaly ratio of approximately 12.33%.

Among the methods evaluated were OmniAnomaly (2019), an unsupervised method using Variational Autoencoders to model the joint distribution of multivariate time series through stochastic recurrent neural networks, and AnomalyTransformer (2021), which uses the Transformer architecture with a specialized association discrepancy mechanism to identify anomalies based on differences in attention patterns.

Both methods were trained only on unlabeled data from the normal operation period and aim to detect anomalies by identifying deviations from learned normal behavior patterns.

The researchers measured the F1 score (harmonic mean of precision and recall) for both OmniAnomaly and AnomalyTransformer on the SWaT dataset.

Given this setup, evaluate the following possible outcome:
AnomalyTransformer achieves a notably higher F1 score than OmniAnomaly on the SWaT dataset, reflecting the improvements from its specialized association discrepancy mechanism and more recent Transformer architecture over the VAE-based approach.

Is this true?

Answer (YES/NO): NO